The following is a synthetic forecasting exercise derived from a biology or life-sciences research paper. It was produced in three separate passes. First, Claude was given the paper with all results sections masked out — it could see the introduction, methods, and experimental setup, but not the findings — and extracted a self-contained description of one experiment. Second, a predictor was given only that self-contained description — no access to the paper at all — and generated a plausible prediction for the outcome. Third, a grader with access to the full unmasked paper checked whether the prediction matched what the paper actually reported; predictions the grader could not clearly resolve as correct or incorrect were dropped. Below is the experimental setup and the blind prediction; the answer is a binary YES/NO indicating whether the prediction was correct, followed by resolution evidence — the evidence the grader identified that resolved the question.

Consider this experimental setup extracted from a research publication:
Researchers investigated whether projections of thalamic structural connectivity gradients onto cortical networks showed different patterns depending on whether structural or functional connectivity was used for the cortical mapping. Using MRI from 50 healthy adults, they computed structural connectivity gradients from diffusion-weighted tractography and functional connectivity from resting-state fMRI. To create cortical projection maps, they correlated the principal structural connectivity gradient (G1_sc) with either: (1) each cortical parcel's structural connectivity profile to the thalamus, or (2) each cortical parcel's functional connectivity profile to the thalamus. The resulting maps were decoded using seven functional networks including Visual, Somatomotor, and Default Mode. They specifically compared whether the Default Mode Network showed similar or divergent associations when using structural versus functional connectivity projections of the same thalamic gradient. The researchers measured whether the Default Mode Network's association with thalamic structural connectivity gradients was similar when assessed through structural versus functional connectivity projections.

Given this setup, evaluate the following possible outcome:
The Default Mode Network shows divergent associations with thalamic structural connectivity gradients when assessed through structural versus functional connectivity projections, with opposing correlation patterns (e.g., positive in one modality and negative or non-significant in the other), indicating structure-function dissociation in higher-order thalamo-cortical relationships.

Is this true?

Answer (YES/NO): NO